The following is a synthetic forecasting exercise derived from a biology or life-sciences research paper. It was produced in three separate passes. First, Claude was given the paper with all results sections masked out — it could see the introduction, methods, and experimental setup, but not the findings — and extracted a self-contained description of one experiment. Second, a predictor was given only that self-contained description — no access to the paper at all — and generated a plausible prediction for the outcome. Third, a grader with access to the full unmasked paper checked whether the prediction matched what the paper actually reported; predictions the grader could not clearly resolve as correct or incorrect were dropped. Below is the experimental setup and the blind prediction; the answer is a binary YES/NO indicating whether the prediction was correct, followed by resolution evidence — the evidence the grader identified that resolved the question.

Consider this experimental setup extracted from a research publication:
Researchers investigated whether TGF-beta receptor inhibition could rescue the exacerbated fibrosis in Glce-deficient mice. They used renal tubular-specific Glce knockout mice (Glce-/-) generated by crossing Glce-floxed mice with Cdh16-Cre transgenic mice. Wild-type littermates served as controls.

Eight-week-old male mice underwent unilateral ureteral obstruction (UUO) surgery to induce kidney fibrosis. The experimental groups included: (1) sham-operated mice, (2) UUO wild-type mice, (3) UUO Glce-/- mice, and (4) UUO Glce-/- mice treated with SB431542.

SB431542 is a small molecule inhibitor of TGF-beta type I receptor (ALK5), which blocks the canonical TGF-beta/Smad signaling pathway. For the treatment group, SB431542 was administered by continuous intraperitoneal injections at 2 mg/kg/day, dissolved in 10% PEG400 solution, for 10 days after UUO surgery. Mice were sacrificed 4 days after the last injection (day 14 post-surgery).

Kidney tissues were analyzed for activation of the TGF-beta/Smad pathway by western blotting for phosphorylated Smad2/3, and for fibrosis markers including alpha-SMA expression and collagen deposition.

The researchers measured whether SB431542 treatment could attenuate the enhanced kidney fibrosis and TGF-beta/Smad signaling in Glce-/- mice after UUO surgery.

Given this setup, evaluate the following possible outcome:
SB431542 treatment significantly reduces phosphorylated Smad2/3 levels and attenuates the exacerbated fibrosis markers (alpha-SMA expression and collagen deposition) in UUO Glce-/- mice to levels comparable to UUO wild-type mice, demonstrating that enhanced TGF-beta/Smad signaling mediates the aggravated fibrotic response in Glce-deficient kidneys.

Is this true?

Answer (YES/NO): NO